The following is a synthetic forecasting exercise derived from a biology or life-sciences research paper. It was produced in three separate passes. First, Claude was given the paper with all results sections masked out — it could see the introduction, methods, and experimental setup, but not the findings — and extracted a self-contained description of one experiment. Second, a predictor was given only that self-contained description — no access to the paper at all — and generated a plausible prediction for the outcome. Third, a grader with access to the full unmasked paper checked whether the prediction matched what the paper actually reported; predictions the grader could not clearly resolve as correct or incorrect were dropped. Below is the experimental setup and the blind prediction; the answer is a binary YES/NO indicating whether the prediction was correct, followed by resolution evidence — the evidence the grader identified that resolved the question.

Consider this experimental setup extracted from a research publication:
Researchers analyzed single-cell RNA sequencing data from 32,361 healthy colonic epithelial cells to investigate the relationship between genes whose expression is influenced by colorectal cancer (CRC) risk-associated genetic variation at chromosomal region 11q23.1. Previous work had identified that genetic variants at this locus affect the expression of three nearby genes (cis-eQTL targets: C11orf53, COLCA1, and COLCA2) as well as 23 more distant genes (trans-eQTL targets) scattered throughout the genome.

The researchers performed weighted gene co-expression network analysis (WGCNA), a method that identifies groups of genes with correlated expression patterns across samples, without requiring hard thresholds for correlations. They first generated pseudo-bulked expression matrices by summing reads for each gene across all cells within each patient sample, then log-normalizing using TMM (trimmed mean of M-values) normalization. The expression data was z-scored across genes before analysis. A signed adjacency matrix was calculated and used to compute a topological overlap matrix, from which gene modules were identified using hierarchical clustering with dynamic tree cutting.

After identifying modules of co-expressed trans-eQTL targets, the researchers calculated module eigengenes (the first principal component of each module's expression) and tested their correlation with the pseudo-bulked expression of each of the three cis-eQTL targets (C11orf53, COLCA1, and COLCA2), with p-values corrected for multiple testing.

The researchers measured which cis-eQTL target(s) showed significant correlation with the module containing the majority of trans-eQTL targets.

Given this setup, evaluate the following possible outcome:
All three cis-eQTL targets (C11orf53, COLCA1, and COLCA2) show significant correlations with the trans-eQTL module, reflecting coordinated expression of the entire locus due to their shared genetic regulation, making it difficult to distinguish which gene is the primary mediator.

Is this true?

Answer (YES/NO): NO